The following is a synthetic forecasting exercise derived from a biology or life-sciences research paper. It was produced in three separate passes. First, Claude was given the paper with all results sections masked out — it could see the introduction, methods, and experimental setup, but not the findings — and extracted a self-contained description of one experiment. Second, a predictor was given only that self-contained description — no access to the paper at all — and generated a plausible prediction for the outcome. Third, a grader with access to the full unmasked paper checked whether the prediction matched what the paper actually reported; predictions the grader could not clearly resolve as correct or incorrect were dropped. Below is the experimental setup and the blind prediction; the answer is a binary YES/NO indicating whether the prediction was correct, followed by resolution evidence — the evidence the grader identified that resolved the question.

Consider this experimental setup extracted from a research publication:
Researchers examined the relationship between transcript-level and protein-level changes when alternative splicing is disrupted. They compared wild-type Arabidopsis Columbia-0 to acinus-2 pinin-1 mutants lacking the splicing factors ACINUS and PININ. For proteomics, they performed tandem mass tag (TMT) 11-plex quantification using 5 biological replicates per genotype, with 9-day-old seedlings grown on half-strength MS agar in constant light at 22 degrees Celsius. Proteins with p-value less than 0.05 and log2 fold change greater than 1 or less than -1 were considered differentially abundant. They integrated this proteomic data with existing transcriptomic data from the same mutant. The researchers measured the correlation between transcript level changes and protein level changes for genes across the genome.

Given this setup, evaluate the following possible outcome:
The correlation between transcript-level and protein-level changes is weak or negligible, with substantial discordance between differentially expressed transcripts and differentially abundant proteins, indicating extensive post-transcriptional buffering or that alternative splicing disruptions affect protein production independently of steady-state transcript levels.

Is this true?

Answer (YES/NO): NO